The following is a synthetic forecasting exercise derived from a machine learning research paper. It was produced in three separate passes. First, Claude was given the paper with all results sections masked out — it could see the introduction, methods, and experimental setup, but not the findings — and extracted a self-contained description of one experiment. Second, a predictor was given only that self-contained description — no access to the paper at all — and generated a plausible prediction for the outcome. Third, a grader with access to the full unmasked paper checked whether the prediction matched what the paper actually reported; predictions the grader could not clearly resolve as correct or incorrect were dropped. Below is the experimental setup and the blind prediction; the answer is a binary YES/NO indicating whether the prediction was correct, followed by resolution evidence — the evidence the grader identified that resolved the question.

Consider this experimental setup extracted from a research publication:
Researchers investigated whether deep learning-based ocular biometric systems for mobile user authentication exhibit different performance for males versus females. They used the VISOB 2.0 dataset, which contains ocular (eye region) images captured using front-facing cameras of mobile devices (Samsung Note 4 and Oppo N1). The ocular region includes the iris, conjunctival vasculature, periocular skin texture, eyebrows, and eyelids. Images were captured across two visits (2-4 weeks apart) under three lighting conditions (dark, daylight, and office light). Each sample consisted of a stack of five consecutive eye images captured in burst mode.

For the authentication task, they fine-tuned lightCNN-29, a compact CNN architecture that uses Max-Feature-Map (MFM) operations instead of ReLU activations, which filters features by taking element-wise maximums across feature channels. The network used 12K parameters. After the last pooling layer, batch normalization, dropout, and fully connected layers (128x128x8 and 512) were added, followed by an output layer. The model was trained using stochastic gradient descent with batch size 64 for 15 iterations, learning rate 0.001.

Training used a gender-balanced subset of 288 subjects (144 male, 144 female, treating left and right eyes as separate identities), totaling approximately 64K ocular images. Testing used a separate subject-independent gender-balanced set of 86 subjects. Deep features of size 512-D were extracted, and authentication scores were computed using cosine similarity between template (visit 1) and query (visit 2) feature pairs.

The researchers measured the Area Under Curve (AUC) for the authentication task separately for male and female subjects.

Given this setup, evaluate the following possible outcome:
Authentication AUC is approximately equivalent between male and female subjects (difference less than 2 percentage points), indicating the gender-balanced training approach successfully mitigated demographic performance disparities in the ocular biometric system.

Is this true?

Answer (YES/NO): YES